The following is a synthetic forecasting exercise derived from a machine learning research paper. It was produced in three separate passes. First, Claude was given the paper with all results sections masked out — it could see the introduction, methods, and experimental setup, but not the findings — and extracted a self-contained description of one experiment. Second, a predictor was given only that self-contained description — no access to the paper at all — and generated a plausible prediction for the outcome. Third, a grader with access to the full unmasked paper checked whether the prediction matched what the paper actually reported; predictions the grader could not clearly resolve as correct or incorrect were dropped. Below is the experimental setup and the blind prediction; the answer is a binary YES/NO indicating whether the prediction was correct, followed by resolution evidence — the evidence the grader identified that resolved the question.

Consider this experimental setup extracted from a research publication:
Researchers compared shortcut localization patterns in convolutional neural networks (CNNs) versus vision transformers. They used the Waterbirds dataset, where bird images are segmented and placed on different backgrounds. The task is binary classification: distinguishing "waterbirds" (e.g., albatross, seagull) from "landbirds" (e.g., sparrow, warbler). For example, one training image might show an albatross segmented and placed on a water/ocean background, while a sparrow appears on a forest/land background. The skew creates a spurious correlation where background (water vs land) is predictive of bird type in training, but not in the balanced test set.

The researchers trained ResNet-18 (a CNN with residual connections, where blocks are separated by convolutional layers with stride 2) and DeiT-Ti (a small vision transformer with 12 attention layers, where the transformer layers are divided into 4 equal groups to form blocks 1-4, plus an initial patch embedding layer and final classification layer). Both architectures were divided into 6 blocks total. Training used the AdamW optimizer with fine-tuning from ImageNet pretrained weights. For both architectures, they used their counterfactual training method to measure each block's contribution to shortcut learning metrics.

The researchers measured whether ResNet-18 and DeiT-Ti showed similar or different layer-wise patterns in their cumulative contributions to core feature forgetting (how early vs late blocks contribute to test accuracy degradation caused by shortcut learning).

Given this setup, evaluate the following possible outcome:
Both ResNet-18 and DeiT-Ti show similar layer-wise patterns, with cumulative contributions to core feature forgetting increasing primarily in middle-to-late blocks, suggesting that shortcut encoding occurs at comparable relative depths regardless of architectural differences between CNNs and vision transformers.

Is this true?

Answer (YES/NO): NO